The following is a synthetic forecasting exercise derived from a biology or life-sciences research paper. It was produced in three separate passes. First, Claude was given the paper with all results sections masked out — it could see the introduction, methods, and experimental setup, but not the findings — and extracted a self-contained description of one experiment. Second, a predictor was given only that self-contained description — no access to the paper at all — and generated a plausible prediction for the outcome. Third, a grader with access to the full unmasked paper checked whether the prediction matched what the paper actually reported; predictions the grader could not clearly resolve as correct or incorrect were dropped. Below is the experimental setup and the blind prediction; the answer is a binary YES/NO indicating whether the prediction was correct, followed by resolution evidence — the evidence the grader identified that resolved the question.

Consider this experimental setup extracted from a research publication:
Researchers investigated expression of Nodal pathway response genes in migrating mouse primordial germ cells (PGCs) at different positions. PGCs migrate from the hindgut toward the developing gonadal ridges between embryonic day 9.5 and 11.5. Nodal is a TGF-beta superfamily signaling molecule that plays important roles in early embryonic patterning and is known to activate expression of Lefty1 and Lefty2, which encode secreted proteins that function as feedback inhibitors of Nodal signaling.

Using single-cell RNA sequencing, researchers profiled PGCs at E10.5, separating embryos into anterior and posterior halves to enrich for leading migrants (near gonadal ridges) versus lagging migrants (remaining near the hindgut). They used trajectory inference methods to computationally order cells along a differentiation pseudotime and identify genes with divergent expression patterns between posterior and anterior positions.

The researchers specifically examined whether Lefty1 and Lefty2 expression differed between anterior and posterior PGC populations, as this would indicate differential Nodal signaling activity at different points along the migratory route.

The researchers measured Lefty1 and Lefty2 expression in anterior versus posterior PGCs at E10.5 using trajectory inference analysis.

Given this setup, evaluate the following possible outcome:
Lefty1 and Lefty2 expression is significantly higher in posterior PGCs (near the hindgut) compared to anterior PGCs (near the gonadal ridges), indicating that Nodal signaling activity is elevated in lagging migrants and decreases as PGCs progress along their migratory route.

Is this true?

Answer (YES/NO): NO